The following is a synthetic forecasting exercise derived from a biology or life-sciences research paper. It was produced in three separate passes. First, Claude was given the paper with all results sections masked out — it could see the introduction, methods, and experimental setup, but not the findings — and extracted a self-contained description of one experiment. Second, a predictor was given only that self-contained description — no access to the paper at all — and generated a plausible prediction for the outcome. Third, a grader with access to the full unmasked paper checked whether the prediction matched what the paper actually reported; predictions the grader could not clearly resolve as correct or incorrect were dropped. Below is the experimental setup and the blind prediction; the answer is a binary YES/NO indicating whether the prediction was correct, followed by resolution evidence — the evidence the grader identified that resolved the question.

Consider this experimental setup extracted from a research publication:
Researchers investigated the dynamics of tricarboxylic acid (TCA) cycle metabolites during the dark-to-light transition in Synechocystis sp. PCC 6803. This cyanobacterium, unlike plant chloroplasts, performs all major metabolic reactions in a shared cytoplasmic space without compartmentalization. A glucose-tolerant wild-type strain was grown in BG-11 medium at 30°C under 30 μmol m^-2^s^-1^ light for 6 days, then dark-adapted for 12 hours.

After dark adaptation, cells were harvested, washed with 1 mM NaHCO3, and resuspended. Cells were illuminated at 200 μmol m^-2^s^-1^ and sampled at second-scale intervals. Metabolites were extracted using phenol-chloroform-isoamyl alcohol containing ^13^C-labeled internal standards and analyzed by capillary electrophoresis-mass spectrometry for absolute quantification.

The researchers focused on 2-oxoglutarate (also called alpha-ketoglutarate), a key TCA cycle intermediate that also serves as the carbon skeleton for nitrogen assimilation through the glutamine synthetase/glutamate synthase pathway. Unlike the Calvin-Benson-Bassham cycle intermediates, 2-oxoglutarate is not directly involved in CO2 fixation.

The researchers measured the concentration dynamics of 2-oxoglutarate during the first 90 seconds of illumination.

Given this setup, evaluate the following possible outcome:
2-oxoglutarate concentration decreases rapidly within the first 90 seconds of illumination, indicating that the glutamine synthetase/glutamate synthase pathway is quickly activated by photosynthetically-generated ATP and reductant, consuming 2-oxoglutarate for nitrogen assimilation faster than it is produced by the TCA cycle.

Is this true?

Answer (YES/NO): NO